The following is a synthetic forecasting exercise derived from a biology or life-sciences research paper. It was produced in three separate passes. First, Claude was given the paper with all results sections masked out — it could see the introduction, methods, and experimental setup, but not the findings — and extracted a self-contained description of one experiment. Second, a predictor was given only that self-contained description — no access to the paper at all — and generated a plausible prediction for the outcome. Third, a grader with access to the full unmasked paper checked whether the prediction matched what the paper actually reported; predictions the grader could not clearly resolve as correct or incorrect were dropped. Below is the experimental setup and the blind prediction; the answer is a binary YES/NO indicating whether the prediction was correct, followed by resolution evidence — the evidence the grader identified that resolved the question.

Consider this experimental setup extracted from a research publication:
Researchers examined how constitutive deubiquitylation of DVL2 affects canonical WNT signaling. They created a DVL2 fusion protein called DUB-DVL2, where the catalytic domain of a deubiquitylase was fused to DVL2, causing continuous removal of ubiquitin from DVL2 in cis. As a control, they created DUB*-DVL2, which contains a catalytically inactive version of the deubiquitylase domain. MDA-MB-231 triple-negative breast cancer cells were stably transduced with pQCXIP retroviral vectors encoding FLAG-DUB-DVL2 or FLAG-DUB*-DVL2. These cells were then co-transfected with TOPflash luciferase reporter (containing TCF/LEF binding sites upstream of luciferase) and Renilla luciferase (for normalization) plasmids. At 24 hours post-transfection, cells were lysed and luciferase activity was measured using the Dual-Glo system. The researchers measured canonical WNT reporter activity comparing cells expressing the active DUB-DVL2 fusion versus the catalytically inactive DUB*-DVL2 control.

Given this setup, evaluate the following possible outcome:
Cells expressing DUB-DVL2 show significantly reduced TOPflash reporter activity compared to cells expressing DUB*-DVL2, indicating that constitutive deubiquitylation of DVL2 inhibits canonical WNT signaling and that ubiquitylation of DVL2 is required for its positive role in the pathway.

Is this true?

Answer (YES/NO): NO